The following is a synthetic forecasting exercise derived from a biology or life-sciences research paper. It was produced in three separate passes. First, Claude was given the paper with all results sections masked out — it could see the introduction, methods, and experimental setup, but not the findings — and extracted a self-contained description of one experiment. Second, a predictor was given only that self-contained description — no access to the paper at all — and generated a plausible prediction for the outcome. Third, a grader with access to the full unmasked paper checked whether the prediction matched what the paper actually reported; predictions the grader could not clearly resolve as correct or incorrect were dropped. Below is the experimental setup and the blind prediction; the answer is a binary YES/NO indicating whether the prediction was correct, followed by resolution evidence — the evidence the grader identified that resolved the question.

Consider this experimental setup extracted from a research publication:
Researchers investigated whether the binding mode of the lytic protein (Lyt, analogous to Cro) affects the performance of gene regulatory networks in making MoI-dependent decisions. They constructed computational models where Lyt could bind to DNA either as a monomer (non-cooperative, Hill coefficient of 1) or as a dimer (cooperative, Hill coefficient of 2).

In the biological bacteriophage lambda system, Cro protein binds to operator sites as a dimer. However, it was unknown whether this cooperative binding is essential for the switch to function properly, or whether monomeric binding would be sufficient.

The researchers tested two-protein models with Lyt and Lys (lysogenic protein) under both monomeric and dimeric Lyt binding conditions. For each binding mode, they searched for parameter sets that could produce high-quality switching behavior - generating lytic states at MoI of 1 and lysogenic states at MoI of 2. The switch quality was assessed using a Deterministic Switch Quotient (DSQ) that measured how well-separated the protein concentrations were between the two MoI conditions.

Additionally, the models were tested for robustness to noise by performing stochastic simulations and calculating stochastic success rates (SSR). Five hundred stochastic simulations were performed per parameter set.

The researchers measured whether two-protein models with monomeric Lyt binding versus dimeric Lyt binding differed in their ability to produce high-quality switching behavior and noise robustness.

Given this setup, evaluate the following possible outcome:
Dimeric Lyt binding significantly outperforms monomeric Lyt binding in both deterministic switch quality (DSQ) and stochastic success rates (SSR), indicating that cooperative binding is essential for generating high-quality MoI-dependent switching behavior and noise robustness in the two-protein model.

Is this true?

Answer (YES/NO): NO